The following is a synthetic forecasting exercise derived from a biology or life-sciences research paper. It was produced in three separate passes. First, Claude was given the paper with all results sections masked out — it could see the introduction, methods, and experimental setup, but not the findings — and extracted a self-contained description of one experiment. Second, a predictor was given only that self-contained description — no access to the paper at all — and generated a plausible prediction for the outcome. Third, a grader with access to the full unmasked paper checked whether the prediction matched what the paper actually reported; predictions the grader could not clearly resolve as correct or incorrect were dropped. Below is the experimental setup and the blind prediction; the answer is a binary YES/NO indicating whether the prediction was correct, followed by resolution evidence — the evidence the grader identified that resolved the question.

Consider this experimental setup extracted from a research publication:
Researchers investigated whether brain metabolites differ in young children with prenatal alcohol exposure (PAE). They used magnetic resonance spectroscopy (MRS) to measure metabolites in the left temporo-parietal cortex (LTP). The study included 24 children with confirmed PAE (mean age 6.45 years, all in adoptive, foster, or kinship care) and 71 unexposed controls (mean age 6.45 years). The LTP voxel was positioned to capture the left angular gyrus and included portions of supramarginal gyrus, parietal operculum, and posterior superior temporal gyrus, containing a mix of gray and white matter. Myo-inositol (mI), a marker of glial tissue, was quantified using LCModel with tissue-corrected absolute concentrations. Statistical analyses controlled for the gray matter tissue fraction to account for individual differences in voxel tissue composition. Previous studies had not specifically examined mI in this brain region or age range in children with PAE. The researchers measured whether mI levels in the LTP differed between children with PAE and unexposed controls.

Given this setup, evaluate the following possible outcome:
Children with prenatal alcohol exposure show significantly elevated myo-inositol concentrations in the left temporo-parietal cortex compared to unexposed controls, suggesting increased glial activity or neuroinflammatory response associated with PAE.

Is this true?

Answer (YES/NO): NO